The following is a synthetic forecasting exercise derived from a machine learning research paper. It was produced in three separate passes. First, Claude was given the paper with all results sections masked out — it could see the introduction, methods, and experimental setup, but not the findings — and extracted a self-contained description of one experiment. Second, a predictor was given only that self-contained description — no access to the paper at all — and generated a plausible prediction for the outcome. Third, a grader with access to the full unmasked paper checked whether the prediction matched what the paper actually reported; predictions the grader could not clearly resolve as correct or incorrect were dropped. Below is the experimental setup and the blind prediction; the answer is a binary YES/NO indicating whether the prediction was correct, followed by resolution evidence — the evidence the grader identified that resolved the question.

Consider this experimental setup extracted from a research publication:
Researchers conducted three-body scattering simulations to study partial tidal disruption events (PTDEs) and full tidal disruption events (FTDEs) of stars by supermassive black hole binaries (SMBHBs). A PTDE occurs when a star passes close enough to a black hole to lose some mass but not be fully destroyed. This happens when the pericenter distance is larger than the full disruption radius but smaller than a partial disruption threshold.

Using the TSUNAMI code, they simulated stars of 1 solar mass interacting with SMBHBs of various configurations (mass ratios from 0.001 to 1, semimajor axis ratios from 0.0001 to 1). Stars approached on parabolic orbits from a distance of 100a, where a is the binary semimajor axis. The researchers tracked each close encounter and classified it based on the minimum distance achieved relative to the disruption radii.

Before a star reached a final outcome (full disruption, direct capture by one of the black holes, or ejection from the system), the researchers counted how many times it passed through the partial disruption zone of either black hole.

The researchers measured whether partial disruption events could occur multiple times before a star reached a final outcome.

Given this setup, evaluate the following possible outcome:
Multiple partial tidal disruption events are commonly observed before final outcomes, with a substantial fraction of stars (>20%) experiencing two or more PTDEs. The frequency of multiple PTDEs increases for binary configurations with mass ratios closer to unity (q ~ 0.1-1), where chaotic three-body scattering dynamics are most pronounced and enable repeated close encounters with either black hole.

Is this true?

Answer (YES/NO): NO